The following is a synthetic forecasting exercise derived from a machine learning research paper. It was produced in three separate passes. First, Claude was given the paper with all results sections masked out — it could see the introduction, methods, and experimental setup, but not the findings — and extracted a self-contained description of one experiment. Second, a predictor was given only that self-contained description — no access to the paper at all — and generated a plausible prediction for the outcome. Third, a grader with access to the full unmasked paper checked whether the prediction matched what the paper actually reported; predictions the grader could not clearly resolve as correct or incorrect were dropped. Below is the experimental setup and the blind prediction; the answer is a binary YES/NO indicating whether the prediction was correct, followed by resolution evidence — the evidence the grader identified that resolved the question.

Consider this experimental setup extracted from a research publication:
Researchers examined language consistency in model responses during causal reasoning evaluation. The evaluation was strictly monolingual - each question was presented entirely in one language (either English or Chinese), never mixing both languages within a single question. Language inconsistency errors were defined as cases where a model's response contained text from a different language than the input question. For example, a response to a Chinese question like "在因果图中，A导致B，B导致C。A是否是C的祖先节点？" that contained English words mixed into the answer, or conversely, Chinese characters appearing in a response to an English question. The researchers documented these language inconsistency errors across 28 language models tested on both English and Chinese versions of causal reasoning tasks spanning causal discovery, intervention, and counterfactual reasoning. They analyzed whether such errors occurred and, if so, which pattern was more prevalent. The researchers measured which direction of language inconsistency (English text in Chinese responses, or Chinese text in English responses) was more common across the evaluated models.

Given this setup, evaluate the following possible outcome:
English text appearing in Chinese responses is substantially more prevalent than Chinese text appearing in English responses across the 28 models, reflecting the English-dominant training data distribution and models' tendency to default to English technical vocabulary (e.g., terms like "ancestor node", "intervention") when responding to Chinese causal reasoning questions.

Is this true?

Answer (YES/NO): YES